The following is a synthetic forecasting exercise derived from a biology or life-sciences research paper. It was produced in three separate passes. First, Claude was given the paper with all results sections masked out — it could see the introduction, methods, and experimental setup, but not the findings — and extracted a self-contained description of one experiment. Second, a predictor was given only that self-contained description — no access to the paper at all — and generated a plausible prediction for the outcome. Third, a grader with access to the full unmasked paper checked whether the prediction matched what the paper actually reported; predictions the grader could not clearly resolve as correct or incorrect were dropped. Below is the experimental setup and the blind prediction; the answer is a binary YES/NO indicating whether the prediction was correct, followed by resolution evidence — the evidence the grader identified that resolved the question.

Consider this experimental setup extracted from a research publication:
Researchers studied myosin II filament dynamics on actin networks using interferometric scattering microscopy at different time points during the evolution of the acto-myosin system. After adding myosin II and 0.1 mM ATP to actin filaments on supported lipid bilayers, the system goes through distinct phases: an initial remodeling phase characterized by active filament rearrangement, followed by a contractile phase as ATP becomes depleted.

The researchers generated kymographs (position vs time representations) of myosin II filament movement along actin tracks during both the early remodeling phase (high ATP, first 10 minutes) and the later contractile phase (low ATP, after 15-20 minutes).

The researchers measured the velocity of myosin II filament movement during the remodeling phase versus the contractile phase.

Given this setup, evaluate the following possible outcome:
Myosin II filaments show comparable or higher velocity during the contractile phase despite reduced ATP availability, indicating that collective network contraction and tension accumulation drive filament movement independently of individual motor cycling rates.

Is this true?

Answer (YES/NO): YES